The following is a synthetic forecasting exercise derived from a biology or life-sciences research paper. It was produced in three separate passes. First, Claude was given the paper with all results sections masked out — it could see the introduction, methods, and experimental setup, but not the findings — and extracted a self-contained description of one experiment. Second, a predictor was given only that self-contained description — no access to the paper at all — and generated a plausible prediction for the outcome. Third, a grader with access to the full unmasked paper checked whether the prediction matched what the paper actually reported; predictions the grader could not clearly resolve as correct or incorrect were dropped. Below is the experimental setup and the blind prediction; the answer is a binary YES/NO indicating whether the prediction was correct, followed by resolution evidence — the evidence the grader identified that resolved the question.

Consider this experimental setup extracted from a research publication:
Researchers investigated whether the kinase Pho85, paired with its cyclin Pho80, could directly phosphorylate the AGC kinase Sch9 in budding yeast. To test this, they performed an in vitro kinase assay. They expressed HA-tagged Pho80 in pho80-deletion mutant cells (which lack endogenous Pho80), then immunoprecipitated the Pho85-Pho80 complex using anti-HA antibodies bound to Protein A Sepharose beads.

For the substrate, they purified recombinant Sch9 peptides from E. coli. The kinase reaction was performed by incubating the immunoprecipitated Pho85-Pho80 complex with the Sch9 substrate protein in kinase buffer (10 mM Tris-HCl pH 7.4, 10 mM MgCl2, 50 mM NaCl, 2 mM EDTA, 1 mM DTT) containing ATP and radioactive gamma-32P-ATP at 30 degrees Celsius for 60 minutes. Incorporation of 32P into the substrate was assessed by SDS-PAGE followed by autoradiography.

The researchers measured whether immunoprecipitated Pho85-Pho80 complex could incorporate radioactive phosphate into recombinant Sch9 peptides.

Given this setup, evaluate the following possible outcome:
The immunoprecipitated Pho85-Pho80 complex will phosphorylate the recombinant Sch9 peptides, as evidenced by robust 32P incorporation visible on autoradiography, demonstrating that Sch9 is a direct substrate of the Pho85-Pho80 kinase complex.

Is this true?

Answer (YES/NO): YES